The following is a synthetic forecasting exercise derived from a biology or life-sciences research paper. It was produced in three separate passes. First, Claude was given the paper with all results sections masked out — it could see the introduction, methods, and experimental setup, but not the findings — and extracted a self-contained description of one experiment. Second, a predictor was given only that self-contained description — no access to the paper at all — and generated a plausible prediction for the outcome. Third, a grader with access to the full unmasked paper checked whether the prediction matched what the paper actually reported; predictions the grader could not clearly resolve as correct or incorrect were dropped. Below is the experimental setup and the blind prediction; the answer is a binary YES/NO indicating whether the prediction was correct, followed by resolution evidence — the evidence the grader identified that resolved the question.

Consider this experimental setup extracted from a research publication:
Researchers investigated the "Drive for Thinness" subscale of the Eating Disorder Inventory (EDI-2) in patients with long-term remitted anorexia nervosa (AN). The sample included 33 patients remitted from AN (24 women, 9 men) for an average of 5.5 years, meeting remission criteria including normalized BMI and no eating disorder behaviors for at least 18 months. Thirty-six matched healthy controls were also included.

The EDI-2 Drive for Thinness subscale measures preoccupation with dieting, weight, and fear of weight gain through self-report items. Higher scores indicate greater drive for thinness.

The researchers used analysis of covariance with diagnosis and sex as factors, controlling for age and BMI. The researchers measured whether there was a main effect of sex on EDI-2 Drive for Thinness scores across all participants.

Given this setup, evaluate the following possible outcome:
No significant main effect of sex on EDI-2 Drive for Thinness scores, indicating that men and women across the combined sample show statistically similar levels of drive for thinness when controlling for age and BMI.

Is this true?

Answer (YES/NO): NO